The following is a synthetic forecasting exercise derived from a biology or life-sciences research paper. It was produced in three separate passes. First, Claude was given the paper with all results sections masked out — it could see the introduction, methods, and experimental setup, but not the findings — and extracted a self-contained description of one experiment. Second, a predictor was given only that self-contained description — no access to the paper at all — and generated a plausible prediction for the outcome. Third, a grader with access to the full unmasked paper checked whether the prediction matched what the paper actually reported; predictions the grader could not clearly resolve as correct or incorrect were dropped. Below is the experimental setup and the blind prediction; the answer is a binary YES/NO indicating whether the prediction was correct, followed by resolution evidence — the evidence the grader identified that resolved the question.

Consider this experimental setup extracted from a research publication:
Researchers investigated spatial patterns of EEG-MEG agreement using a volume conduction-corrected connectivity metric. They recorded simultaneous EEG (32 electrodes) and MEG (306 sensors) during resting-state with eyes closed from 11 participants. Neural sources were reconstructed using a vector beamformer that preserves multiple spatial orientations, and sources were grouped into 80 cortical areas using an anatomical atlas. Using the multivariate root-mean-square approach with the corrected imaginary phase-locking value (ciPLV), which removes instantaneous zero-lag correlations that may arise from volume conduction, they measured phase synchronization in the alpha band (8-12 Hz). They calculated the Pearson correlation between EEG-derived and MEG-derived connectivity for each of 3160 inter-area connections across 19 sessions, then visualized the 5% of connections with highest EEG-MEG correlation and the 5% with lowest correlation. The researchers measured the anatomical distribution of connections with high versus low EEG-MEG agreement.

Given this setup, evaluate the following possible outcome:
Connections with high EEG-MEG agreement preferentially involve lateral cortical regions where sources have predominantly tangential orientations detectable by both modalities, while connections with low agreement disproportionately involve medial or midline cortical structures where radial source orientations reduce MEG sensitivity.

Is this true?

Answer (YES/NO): NO